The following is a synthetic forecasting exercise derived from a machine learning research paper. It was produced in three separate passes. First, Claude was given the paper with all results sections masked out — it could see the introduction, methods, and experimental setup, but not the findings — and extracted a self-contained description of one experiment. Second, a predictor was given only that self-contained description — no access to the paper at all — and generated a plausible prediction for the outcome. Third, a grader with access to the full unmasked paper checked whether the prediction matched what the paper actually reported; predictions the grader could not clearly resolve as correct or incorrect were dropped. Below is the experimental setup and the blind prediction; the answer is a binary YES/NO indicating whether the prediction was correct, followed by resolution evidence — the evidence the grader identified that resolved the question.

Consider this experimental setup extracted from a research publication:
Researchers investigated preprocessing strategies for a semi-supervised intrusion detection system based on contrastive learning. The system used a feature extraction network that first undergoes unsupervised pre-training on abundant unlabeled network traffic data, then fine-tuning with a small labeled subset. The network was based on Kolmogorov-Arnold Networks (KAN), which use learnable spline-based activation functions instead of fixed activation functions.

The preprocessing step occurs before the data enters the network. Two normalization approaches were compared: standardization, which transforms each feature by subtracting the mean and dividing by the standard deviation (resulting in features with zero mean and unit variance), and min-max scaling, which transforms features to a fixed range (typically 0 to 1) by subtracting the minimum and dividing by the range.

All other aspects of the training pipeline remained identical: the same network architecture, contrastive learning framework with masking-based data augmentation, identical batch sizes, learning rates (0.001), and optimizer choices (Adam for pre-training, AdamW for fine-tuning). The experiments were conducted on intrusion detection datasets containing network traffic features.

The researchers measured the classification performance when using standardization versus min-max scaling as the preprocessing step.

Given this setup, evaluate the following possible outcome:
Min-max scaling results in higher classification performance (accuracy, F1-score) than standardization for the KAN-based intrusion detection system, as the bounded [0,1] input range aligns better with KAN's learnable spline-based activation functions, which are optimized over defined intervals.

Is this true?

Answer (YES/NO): NO